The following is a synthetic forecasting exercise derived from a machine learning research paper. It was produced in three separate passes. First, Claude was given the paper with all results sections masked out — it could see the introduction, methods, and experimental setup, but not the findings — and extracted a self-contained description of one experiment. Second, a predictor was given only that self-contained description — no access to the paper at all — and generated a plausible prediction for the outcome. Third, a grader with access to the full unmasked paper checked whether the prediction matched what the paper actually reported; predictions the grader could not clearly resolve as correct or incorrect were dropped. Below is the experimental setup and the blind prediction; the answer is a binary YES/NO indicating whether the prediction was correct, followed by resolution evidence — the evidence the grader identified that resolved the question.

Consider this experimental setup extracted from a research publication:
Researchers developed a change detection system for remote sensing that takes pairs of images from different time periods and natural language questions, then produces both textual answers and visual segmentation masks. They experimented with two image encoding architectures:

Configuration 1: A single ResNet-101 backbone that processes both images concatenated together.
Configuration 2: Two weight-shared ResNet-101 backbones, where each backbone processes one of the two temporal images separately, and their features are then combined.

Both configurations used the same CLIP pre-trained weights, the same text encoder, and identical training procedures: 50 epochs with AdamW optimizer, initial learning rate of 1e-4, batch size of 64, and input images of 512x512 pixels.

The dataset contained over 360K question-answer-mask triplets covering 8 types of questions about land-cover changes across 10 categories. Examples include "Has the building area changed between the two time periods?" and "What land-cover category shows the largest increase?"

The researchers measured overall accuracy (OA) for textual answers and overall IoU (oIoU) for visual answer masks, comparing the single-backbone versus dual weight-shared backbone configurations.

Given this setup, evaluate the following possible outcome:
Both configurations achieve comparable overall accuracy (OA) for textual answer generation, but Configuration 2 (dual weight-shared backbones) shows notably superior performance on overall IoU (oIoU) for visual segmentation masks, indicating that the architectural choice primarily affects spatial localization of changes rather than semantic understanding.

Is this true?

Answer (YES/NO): NO